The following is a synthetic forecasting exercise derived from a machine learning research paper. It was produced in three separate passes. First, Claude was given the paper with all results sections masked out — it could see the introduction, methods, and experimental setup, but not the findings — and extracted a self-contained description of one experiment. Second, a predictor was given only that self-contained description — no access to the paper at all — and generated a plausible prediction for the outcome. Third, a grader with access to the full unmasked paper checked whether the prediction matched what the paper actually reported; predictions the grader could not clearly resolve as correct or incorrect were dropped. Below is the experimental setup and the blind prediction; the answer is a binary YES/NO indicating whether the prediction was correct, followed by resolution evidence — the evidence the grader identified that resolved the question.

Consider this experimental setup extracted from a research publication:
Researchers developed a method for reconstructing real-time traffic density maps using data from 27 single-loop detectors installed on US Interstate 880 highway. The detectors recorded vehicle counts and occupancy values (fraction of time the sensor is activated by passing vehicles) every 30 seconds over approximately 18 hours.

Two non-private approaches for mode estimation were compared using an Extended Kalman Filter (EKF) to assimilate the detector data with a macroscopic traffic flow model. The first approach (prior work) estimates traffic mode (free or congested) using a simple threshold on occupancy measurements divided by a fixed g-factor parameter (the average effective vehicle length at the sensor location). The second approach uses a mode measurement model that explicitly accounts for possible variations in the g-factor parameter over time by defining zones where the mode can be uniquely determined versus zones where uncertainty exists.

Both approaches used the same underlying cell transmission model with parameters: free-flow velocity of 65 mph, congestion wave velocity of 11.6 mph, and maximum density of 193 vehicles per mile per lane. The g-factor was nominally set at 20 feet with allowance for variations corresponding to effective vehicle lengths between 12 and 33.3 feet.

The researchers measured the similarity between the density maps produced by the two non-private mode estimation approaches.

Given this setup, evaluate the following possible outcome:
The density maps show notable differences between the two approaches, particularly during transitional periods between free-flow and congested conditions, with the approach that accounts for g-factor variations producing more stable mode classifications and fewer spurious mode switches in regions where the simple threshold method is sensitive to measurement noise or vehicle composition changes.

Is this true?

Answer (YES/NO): NO